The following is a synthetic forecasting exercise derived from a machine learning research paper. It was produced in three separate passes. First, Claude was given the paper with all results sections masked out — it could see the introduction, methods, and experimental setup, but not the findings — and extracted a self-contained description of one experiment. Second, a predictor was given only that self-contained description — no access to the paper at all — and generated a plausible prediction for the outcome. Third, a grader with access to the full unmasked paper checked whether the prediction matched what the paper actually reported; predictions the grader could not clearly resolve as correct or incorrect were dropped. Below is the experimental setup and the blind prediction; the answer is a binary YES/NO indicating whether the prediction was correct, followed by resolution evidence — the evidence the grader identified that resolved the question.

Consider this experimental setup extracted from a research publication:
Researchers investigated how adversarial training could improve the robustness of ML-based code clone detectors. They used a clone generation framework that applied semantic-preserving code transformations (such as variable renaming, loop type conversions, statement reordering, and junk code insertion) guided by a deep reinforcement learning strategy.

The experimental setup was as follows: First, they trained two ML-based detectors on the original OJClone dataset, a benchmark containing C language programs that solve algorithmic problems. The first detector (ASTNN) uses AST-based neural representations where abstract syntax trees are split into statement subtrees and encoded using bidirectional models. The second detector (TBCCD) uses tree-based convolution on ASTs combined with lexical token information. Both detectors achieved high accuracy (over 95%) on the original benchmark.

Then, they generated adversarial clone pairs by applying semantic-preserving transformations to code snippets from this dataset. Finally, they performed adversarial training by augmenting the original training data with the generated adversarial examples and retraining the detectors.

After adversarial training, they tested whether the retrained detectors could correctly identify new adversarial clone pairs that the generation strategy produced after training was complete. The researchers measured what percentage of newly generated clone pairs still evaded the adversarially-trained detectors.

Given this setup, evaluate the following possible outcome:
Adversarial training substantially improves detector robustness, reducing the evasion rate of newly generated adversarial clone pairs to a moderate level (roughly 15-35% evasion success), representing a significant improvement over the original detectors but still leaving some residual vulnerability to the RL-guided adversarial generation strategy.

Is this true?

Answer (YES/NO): NO